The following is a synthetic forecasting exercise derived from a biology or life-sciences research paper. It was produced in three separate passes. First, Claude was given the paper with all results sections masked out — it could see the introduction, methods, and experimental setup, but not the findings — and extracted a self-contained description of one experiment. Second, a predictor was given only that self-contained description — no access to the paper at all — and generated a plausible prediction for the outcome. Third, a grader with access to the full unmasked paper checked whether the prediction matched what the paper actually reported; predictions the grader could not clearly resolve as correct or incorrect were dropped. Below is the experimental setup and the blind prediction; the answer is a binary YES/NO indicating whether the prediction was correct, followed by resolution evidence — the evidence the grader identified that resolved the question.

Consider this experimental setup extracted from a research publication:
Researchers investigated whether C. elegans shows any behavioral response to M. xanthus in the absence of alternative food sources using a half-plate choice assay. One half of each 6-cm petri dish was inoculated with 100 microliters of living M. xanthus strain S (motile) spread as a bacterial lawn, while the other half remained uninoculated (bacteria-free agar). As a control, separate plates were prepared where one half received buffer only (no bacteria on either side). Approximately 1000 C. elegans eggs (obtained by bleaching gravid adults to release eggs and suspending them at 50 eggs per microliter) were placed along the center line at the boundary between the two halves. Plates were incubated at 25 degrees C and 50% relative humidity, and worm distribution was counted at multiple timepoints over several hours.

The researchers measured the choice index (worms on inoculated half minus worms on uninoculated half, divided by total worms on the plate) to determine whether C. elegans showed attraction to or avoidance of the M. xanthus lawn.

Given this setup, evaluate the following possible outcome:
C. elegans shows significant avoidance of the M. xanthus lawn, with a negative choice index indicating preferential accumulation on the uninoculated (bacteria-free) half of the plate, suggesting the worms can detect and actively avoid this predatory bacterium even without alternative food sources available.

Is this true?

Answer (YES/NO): NO